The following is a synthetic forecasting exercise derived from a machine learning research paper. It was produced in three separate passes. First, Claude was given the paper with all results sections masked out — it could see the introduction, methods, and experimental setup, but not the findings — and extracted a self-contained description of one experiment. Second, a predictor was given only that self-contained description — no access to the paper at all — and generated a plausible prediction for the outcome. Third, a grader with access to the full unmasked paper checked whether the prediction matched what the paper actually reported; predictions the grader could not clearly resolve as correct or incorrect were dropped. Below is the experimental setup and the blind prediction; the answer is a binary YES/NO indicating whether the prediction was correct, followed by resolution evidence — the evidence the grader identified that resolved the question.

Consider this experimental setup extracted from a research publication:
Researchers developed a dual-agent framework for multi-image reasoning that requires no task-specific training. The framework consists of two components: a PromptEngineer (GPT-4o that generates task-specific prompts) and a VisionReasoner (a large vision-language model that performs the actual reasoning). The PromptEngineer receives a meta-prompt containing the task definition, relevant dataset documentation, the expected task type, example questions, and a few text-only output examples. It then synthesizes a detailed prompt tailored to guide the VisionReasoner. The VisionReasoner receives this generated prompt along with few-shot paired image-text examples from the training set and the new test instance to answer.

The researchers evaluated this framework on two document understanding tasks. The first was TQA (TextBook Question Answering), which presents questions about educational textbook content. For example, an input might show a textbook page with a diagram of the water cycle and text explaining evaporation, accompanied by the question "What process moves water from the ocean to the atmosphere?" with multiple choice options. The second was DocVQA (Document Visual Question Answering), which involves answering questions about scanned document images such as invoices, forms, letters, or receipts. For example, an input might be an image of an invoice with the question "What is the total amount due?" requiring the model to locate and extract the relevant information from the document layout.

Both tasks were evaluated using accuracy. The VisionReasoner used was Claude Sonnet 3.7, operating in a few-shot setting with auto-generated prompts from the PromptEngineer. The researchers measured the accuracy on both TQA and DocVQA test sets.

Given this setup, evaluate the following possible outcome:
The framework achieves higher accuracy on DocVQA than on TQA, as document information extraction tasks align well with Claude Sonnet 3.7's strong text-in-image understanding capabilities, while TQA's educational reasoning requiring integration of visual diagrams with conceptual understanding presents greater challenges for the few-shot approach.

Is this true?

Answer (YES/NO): NO